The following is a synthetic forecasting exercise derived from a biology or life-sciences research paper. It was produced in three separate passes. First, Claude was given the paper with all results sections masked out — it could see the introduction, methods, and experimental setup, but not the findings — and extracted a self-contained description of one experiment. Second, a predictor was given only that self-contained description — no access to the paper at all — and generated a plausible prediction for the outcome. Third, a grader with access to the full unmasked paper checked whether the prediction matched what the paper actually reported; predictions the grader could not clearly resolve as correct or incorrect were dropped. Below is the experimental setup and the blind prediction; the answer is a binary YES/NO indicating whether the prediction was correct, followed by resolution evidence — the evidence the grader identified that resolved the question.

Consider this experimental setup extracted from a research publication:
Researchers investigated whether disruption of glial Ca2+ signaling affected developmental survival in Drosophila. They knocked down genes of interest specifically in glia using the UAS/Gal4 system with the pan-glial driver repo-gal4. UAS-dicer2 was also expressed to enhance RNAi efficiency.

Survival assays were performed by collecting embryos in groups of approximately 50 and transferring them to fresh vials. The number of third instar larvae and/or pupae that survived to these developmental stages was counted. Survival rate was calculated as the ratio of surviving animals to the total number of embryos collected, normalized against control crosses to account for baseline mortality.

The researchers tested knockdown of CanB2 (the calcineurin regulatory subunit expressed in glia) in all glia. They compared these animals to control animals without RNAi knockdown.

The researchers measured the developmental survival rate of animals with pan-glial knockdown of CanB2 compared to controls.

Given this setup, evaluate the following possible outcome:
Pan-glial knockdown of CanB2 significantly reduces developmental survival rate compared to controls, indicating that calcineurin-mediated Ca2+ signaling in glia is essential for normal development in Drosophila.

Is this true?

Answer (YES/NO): NO